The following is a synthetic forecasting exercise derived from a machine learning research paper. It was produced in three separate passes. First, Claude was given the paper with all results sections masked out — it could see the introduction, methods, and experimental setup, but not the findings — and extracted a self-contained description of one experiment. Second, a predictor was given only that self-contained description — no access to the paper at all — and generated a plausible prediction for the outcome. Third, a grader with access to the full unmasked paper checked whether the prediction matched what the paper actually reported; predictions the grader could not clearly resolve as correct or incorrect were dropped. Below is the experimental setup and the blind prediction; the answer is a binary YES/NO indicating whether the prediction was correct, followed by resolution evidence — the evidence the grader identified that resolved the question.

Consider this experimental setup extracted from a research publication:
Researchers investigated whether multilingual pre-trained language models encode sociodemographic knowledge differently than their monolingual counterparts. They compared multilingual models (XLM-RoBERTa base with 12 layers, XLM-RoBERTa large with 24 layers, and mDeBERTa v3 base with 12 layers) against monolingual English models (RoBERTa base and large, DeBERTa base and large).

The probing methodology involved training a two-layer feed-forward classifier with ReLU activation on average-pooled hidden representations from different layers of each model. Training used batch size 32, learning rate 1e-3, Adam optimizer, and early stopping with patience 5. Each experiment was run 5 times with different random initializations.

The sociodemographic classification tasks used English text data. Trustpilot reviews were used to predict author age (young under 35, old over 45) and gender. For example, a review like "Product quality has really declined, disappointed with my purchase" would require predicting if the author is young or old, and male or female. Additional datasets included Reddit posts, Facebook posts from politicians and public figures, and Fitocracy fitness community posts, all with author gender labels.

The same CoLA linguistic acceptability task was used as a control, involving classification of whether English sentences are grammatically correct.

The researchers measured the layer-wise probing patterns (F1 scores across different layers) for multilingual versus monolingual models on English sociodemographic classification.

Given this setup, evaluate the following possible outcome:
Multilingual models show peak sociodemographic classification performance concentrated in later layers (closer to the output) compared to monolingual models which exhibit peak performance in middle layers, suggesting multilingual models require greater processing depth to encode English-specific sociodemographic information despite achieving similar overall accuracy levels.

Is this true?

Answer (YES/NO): NO